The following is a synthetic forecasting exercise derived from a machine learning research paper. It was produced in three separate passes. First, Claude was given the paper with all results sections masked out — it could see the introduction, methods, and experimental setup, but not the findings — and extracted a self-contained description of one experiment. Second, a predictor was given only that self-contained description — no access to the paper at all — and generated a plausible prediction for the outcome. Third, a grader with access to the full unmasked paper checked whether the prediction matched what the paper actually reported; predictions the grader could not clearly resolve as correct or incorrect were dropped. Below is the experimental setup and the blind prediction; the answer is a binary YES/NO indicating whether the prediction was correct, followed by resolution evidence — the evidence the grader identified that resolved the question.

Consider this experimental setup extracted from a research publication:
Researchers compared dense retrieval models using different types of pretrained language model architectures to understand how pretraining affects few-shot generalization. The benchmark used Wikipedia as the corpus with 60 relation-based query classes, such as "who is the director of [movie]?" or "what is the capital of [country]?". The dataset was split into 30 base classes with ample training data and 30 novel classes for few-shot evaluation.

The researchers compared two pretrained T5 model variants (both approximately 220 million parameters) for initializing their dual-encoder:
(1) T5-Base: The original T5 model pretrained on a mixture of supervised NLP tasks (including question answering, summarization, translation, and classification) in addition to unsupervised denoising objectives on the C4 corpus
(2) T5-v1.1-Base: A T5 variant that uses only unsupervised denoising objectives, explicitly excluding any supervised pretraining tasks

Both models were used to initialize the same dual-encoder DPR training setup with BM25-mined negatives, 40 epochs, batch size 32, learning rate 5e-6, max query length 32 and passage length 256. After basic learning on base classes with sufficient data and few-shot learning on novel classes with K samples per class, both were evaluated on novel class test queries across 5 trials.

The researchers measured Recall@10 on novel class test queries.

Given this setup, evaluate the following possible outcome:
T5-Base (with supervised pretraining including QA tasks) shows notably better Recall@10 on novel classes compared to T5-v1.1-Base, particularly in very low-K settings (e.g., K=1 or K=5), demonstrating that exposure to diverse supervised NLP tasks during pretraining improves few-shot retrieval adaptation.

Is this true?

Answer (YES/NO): NO